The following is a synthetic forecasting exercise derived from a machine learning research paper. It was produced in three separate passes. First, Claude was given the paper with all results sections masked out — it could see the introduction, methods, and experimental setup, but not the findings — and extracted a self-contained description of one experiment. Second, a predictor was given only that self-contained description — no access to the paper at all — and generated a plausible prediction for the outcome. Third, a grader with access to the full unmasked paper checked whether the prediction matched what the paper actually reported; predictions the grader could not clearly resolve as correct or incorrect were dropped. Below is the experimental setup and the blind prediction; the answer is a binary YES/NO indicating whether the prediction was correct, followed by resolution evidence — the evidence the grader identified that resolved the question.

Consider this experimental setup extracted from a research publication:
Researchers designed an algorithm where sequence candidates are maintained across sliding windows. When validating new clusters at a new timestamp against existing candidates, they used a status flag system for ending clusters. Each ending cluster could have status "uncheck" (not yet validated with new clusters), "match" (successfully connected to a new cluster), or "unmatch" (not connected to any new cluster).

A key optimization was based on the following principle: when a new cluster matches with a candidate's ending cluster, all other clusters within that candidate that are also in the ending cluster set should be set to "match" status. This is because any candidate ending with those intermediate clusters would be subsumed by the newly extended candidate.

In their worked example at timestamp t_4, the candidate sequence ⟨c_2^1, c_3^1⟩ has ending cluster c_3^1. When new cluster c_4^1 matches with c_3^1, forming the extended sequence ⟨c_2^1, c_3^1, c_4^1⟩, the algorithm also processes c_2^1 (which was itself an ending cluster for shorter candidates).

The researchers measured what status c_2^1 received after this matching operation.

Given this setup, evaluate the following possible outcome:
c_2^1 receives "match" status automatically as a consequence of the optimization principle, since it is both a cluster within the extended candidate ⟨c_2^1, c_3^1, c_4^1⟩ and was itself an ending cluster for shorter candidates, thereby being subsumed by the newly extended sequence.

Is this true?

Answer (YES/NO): YES